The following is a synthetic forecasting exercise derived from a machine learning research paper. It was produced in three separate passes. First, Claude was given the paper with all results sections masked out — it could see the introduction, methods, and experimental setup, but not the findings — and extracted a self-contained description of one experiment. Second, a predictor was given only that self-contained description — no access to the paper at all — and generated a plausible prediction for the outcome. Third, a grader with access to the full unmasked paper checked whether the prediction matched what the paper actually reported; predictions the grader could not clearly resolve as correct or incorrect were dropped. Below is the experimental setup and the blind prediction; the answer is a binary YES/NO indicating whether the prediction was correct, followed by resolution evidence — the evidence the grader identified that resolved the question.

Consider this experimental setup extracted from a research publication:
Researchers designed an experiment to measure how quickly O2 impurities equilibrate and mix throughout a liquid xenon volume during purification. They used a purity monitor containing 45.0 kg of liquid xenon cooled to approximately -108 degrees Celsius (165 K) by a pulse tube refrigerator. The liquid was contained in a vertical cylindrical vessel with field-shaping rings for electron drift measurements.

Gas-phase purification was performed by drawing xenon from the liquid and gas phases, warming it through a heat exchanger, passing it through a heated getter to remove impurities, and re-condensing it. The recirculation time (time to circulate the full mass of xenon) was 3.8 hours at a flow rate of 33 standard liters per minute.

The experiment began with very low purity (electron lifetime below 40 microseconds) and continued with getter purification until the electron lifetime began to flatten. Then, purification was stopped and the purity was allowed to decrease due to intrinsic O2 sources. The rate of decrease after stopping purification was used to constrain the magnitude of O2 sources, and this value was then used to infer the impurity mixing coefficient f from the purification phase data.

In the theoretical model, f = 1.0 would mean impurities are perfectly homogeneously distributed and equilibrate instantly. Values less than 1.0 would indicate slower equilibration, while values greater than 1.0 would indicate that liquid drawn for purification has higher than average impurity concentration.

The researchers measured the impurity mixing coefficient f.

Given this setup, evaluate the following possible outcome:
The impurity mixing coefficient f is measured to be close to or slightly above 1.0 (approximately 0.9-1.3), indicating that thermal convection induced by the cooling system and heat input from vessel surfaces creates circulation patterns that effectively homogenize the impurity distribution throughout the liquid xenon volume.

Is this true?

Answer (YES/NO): YES